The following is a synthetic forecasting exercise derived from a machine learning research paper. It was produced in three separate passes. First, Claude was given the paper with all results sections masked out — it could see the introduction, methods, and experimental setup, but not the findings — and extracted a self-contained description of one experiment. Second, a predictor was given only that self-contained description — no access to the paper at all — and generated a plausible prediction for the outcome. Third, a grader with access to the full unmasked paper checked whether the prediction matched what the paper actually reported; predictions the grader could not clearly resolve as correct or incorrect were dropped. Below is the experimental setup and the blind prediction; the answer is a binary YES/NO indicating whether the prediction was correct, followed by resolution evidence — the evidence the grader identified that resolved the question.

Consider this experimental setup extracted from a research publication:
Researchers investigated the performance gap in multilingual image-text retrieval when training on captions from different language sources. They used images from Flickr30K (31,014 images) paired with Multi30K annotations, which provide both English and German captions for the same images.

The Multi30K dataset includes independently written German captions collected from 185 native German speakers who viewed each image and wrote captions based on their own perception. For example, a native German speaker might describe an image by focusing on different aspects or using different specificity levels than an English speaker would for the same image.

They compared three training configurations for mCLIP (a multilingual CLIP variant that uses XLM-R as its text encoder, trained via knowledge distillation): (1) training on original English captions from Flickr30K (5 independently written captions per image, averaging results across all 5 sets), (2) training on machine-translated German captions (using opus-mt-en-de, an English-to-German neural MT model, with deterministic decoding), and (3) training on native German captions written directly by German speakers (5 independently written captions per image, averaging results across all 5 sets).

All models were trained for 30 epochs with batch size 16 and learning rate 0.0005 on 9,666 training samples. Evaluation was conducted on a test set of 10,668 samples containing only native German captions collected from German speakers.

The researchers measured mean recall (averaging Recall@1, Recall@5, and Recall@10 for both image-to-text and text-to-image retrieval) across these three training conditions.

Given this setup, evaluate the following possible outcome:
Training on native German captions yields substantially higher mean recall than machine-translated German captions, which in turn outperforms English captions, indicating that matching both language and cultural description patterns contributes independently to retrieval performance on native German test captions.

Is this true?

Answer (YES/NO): YES